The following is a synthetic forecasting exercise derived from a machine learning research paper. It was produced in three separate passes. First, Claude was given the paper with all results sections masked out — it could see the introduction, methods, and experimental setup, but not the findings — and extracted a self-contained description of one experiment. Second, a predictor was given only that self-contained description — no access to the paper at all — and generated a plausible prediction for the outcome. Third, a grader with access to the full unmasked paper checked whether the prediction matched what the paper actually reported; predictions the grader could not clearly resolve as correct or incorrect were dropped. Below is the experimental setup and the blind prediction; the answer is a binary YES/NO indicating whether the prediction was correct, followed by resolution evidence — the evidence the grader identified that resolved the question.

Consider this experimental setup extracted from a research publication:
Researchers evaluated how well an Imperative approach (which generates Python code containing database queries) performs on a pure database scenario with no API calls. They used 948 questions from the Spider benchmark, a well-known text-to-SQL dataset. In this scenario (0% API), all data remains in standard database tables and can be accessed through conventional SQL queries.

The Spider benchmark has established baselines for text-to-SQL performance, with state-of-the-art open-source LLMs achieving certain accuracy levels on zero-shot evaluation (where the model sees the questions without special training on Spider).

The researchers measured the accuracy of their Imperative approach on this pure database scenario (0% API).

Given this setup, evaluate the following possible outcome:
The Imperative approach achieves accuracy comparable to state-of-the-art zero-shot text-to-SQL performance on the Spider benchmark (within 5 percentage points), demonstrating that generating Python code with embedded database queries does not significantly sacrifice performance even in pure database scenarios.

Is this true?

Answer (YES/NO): YES